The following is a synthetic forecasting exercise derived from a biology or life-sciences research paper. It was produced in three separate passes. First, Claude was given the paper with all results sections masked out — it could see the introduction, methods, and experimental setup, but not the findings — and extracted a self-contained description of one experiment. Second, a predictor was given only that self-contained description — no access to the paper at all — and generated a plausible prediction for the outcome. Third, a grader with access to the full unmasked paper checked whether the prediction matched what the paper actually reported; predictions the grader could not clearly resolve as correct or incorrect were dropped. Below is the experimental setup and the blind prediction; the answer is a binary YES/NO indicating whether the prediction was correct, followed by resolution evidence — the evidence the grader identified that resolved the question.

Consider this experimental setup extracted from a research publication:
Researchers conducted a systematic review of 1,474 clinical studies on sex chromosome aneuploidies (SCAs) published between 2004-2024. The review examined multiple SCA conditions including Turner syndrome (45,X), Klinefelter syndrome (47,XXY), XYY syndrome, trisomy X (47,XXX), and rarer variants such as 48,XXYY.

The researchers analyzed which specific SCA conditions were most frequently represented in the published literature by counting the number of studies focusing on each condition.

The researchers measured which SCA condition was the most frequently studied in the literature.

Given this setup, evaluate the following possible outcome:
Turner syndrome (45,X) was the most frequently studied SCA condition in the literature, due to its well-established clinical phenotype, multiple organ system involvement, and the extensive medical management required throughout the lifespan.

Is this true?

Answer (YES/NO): YES